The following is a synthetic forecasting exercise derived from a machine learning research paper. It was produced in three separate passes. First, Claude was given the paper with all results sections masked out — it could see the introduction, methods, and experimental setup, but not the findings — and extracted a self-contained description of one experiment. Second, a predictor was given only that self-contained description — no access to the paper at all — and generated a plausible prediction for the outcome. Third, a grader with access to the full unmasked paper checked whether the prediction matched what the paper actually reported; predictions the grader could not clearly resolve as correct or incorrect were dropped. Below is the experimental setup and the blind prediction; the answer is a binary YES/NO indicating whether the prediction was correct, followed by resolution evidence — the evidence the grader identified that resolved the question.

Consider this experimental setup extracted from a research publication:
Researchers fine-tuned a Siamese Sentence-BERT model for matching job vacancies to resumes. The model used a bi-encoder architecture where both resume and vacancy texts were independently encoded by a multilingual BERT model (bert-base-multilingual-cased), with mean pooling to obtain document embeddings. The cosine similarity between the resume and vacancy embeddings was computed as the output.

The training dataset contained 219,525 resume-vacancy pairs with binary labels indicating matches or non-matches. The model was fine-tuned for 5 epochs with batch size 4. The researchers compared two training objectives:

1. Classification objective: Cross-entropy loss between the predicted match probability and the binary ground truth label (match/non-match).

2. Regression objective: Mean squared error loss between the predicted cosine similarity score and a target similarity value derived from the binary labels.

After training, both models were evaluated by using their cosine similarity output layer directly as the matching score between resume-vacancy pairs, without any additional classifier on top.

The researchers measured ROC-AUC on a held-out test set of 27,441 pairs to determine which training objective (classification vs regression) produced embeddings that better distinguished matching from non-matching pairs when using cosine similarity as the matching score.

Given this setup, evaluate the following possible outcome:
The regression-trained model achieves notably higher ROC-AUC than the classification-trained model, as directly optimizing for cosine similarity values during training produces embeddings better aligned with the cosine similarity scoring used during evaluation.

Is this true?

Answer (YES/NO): YES